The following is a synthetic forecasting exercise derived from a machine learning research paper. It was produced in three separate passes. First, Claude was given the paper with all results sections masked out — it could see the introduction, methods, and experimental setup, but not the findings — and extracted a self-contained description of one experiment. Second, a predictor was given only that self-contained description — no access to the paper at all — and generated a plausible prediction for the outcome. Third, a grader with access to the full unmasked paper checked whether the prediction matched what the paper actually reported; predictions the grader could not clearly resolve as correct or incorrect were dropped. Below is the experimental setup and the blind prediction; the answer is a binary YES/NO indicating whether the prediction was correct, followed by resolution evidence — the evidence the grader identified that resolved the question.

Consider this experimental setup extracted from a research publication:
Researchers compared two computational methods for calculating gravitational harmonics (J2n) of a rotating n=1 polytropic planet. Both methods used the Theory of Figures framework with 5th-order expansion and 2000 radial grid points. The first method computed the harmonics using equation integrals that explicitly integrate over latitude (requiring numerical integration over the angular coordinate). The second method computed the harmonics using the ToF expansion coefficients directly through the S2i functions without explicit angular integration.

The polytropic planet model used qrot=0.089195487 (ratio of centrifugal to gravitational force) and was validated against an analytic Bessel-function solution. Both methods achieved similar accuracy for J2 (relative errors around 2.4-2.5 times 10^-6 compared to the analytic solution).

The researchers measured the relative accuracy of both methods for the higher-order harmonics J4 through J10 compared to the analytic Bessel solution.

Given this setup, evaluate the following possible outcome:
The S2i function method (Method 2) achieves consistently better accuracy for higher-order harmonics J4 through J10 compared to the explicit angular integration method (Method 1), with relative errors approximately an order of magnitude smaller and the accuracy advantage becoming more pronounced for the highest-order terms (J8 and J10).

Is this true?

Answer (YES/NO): NO